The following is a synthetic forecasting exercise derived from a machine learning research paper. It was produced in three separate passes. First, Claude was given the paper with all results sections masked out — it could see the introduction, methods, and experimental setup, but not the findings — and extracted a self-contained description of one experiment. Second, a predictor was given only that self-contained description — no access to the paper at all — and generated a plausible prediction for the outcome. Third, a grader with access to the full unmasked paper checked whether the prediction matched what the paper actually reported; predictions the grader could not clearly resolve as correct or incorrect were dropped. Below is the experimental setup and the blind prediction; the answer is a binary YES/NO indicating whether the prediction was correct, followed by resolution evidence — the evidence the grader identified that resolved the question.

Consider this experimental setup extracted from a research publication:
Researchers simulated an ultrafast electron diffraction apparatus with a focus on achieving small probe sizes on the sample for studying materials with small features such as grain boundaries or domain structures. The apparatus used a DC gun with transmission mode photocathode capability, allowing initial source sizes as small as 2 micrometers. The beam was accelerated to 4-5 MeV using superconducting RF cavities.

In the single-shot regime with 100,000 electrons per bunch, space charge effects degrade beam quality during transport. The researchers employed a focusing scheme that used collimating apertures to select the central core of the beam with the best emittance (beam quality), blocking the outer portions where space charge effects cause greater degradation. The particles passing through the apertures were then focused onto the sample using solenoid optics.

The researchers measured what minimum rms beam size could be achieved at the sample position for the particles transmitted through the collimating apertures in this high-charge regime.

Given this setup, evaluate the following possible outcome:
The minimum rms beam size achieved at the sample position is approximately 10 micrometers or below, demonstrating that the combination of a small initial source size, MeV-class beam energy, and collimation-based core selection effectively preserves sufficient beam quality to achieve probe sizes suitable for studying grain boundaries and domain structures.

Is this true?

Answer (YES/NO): YES